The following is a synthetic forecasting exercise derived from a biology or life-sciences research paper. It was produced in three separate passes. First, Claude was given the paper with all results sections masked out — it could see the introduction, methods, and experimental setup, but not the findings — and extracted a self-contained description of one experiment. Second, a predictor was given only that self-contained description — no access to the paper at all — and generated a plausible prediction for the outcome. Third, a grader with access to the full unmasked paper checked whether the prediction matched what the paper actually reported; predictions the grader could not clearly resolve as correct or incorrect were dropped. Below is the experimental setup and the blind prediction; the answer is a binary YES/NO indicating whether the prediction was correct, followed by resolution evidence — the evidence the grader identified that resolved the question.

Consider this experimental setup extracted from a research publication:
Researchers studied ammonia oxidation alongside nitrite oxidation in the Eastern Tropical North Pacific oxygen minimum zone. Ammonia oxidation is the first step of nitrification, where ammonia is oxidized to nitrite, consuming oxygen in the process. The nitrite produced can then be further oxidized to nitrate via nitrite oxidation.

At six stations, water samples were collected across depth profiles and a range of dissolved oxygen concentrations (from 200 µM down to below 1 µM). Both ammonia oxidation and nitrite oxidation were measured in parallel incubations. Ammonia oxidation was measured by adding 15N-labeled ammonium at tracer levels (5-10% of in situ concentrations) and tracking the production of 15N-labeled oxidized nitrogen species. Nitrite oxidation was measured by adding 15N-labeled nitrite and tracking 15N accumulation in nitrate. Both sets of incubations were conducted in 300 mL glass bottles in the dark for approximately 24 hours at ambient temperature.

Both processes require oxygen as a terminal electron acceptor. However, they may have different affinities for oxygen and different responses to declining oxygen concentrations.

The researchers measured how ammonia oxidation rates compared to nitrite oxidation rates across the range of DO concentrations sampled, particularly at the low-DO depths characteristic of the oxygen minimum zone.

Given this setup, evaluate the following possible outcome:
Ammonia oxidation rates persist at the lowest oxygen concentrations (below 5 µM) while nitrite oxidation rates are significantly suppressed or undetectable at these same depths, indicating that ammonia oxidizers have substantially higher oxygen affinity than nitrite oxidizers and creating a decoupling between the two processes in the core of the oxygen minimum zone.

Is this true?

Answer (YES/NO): NO